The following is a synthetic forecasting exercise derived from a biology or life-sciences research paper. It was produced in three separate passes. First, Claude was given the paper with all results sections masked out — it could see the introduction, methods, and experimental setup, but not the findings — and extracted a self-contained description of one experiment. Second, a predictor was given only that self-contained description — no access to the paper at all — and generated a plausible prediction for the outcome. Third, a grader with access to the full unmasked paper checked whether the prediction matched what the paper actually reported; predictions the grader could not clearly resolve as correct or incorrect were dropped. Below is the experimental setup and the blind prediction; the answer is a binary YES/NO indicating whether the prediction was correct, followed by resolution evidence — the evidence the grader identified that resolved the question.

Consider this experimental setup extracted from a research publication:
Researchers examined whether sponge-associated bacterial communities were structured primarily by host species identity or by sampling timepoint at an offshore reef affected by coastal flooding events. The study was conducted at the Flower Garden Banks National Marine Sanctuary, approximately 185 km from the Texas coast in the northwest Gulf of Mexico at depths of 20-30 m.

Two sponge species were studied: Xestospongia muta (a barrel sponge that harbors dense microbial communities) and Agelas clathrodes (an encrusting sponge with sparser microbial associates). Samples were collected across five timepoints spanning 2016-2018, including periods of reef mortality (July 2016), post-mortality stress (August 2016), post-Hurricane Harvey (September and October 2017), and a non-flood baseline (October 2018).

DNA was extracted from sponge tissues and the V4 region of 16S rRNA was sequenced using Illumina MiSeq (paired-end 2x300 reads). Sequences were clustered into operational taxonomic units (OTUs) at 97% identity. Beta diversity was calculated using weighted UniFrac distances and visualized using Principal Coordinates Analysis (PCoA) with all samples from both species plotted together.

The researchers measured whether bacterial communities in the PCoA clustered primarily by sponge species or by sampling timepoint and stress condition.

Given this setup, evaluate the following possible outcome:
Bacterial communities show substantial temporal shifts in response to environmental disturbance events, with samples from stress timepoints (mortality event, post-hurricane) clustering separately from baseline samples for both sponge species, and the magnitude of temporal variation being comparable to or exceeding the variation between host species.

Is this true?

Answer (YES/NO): NO